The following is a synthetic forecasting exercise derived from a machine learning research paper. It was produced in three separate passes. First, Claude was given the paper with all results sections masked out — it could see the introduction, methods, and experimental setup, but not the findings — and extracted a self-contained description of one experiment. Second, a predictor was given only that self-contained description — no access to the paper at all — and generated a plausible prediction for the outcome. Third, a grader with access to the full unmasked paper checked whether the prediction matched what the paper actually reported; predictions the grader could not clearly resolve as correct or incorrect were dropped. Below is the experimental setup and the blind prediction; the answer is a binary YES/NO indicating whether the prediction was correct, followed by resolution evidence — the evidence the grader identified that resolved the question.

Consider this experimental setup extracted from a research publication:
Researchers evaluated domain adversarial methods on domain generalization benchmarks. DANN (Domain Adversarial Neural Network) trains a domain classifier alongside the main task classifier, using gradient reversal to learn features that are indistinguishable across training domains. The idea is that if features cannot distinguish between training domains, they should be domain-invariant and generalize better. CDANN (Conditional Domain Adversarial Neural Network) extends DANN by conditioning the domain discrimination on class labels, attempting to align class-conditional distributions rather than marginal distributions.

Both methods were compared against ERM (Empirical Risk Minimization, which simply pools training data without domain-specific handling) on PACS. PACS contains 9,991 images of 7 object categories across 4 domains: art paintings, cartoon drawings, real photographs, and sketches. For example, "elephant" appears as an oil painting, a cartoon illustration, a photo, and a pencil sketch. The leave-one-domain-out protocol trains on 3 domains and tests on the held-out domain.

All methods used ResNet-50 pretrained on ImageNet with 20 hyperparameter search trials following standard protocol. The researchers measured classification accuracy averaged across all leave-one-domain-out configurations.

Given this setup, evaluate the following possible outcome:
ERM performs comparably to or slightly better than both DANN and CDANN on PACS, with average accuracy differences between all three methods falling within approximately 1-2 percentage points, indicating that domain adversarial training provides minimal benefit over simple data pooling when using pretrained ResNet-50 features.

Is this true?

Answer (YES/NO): NO